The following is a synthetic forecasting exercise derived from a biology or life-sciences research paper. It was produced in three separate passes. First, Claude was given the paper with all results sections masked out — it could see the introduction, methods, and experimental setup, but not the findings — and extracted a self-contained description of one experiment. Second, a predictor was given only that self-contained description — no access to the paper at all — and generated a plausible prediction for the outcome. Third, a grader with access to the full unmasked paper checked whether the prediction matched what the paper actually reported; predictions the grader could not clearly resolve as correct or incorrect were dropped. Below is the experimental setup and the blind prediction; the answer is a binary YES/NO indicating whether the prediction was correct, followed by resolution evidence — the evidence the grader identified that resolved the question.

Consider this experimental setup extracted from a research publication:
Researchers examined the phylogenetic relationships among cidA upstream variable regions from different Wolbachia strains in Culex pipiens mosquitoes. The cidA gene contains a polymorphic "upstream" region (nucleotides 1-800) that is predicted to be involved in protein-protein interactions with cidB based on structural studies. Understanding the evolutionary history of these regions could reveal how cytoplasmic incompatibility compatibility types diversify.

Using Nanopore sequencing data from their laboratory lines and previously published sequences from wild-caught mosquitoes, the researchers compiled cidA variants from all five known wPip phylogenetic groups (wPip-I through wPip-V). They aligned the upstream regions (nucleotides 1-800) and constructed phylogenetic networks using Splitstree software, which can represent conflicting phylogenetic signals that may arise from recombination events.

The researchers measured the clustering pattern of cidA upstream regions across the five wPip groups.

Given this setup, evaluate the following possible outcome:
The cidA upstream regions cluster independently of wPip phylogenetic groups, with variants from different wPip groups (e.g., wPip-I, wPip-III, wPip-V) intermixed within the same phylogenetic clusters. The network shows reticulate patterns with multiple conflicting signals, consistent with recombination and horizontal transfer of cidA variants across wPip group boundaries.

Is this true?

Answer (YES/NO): YES